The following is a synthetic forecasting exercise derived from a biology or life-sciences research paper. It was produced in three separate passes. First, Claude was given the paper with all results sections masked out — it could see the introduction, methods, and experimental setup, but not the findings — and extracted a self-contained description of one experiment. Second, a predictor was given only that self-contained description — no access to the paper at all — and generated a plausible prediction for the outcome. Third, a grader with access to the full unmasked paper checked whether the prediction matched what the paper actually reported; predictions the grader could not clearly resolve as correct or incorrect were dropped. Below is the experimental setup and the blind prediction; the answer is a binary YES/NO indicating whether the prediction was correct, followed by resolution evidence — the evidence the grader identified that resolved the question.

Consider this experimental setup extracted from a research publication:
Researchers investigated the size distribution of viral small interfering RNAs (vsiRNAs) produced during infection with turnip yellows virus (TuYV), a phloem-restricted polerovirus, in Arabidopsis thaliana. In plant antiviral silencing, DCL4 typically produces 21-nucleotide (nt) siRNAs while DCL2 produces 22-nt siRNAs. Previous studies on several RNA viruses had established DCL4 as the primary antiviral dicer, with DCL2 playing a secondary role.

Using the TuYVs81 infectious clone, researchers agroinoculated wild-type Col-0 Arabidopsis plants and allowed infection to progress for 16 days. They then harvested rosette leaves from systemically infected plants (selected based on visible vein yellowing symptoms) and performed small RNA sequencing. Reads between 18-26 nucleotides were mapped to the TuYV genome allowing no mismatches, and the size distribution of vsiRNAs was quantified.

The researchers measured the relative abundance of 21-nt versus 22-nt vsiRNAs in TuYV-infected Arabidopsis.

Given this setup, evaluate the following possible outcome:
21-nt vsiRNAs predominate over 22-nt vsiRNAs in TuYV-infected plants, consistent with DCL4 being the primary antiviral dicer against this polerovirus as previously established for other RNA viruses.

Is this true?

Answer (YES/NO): NO